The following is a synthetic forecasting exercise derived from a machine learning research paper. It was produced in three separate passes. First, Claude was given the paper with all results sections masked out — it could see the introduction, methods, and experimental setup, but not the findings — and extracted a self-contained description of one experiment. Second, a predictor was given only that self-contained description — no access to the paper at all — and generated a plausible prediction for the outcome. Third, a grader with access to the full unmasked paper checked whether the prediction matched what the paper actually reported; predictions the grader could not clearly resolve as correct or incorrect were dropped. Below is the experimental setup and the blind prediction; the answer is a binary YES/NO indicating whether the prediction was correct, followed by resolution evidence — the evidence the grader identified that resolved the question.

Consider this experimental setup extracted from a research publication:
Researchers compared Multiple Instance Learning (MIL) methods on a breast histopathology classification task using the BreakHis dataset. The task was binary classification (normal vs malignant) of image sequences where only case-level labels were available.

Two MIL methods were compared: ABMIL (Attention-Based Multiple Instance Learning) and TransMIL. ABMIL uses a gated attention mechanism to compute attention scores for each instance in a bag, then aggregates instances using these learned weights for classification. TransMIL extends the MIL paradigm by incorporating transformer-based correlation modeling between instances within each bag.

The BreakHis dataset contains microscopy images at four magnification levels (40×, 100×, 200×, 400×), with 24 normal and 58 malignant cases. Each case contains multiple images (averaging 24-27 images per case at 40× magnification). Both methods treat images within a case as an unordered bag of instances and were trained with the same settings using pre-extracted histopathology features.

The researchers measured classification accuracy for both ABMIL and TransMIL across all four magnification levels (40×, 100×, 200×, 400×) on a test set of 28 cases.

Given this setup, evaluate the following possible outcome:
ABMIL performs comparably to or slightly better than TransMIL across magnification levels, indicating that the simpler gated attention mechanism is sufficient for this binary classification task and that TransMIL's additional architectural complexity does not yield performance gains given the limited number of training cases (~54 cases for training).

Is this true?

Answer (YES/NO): NO